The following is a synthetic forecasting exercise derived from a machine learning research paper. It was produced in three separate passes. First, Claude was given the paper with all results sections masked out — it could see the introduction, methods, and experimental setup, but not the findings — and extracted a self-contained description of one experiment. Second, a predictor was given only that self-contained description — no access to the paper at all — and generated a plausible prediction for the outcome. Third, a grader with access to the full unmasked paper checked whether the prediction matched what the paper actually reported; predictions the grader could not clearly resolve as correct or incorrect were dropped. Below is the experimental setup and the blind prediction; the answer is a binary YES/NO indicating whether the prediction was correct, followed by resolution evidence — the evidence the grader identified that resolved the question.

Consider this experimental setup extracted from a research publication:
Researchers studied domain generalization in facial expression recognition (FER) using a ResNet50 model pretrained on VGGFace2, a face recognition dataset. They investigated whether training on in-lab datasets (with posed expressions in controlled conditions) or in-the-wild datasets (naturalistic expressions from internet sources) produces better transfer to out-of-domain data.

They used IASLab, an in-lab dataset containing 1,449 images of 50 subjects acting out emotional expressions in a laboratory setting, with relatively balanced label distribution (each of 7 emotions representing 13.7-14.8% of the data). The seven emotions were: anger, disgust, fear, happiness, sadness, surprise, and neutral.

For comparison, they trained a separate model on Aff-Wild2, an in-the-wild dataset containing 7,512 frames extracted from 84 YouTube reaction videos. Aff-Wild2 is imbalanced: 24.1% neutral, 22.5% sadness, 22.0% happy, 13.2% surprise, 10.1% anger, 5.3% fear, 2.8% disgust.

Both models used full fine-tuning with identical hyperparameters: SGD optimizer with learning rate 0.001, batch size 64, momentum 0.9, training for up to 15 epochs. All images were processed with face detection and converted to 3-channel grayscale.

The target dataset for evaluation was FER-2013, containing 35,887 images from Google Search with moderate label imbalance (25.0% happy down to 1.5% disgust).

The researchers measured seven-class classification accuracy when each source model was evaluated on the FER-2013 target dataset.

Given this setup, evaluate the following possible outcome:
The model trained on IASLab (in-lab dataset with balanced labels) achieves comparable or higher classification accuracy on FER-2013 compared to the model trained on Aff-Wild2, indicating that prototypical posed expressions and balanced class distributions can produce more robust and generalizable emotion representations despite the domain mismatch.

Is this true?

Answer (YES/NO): YES